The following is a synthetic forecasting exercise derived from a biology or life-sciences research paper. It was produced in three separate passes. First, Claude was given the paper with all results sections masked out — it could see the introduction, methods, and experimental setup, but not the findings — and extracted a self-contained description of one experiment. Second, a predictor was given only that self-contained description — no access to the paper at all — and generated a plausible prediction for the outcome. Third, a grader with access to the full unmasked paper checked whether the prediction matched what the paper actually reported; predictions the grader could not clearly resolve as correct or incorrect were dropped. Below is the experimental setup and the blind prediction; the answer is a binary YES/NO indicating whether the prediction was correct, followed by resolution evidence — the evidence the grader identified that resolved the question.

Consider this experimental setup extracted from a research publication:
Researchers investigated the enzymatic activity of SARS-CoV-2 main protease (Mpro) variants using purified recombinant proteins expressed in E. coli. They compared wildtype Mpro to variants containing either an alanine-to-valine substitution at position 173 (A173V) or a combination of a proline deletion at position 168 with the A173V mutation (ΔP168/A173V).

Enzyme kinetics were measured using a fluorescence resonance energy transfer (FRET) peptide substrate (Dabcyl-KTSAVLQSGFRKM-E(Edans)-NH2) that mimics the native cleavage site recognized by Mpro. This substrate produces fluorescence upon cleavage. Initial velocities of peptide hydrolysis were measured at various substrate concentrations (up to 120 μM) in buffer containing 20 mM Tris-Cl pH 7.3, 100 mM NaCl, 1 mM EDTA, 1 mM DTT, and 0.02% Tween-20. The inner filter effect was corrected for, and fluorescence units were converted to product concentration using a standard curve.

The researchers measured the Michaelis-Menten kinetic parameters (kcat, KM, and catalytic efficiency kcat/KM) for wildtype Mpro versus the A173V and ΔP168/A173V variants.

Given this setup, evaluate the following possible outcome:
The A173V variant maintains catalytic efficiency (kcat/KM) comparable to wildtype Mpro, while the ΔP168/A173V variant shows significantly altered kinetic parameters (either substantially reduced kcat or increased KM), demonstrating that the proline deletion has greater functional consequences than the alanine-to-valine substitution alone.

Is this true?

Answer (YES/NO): NO